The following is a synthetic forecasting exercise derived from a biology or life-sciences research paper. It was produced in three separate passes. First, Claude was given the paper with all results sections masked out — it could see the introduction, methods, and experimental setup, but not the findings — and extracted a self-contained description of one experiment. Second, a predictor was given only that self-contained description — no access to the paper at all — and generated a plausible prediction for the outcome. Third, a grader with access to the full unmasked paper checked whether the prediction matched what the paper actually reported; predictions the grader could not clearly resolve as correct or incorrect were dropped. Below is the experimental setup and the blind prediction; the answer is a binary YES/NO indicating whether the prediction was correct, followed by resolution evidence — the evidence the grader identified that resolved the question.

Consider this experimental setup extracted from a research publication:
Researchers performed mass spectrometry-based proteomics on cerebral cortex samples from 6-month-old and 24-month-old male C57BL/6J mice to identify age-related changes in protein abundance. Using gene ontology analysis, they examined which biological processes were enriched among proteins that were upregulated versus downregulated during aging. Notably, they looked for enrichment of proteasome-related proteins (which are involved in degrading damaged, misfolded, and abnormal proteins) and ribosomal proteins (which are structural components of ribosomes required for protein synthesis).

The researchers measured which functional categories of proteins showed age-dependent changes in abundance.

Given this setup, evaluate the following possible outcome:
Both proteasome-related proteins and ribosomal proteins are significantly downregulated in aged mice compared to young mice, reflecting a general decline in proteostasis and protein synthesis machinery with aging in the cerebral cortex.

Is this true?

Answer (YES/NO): NO